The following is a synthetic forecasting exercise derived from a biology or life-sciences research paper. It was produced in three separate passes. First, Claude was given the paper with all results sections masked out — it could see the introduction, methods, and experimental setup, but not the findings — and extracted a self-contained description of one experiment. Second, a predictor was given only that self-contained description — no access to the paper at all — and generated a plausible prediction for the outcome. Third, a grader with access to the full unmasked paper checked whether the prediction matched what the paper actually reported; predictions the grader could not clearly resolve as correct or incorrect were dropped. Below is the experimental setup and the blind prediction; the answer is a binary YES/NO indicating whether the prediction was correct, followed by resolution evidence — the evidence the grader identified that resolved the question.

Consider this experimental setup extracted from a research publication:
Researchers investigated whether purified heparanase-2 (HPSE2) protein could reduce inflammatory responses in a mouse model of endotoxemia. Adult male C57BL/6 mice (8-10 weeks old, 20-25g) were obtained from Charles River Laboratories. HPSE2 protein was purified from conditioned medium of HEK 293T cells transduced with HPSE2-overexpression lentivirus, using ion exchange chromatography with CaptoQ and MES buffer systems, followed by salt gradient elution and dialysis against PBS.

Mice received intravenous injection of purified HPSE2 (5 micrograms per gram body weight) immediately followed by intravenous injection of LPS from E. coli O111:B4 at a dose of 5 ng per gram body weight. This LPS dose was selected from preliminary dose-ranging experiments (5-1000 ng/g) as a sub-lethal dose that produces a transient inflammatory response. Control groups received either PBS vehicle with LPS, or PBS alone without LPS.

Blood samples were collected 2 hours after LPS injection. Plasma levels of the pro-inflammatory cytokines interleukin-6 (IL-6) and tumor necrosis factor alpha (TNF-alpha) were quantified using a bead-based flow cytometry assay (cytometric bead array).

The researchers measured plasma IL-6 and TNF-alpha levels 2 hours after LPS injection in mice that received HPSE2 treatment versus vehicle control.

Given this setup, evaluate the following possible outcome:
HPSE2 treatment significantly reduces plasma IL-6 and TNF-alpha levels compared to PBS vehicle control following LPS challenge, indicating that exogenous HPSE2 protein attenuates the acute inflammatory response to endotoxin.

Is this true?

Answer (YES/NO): YES